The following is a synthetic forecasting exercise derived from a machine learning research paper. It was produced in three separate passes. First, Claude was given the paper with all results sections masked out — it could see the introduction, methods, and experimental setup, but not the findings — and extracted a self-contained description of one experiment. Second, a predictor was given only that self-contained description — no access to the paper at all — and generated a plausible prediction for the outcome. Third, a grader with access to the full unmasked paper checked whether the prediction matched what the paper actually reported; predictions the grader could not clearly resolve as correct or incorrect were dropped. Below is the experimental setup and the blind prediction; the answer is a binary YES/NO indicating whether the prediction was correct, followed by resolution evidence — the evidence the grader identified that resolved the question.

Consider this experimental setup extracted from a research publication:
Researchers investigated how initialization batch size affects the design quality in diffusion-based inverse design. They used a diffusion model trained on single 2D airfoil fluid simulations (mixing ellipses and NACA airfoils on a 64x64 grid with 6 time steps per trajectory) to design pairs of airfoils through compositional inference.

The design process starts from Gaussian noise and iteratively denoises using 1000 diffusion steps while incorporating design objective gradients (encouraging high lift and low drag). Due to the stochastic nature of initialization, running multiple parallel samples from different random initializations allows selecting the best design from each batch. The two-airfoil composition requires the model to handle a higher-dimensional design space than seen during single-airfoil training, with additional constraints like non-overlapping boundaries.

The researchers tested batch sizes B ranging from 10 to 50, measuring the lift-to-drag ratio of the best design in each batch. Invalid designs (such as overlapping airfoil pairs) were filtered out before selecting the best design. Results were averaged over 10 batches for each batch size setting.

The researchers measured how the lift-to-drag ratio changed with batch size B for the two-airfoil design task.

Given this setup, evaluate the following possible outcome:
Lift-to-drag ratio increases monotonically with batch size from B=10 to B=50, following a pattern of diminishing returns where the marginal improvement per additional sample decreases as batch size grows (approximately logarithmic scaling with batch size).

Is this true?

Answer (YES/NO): NO